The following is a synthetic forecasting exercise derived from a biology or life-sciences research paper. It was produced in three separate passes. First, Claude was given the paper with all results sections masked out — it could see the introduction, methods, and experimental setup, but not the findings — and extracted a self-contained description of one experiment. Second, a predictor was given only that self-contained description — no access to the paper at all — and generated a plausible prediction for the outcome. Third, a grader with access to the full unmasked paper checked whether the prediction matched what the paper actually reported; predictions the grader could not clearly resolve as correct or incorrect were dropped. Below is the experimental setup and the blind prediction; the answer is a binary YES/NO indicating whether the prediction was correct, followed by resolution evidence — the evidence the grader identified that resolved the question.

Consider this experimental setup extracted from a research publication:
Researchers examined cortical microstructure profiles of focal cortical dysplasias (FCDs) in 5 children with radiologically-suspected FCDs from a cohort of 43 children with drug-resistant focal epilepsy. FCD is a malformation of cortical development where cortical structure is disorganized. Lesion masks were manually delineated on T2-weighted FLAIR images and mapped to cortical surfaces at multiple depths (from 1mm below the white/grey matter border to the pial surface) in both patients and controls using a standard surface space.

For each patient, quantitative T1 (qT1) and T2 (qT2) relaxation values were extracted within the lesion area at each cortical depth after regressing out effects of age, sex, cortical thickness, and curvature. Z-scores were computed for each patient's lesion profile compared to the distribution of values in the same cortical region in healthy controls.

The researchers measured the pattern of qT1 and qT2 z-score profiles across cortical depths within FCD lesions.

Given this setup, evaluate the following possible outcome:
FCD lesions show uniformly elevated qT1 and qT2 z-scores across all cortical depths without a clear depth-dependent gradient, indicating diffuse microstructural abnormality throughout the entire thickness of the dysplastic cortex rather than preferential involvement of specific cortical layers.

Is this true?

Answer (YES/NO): NO